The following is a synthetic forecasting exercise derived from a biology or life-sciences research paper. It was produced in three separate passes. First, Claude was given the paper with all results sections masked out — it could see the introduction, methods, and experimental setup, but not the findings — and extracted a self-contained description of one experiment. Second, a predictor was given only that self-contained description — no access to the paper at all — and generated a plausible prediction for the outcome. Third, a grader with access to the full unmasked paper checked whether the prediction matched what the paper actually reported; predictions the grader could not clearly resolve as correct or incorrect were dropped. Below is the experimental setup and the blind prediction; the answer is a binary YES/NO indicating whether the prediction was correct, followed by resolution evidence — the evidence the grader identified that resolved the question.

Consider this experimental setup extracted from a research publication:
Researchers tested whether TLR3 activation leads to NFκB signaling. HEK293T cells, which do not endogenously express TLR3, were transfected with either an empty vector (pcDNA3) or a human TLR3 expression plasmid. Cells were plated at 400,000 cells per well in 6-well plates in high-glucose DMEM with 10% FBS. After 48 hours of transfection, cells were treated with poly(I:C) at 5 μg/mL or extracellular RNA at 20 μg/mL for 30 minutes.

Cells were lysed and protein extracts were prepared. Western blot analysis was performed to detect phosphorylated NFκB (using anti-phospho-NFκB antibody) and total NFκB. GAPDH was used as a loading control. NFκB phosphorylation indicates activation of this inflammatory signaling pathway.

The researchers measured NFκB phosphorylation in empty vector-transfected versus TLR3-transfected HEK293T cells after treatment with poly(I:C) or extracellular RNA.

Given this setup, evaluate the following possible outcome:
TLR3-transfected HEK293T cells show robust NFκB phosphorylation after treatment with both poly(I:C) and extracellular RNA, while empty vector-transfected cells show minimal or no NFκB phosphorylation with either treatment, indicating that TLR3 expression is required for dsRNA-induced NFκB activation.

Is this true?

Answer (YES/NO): YES